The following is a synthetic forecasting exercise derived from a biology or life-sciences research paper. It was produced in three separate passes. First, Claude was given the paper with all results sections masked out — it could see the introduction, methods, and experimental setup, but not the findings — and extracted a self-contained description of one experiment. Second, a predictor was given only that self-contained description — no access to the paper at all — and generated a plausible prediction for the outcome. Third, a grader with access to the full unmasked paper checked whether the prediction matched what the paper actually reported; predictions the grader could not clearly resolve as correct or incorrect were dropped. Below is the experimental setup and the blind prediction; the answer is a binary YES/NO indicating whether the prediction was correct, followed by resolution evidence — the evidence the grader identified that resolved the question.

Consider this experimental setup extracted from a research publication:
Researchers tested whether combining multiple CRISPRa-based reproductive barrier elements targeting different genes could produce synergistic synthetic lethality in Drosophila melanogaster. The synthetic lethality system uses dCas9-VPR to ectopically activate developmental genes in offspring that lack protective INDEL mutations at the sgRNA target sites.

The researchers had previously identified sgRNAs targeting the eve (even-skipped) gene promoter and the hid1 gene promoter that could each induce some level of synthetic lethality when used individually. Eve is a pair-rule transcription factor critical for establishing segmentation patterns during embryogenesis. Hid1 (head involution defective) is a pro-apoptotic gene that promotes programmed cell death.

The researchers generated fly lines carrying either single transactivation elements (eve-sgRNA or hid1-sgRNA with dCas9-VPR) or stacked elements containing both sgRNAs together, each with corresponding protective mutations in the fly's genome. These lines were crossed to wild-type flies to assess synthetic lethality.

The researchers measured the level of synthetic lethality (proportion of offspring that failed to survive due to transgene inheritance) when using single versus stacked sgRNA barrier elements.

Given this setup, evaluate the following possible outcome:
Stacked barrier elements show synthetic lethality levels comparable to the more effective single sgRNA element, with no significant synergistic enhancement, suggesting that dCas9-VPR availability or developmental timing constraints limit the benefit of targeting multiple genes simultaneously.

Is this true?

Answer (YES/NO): NO